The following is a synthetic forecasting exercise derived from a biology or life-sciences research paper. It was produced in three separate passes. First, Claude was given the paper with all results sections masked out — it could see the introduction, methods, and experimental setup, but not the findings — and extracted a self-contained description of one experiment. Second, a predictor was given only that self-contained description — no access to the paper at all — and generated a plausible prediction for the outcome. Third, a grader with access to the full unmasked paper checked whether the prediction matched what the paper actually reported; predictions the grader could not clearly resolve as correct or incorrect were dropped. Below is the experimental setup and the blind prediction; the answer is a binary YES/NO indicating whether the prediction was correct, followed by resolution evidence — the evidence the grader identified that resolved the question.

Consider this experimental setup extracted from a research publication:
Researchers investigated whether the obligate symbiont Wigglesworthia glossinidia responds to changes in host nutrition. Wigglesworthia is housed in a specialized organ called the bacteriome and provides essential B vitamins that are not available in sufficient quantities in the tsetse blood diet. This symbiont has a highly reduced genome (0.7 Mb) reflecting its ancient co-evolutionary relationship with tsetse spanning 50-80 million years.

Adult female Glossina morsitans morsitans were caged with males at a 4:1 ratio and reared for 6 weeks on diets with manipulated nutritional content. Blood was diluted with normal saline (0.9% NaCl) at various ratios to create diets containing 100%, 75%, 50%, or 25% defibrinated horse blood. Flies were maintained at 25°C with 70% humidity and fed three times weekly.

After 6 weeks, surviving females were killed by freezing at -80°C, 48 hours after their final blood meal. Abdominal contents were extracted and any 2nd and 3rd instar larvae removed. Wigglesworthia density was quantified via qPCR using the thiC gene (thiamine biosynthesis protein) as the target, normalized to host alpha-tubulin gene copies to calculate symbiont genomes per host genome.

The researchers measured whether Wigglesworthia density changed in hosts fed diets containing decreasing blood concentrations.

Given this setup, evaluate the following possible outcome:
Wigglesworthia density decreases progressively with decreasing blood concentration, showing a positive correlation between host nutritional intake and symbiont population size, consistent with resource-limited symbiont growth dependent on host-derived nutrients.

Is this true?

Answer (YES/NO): NO